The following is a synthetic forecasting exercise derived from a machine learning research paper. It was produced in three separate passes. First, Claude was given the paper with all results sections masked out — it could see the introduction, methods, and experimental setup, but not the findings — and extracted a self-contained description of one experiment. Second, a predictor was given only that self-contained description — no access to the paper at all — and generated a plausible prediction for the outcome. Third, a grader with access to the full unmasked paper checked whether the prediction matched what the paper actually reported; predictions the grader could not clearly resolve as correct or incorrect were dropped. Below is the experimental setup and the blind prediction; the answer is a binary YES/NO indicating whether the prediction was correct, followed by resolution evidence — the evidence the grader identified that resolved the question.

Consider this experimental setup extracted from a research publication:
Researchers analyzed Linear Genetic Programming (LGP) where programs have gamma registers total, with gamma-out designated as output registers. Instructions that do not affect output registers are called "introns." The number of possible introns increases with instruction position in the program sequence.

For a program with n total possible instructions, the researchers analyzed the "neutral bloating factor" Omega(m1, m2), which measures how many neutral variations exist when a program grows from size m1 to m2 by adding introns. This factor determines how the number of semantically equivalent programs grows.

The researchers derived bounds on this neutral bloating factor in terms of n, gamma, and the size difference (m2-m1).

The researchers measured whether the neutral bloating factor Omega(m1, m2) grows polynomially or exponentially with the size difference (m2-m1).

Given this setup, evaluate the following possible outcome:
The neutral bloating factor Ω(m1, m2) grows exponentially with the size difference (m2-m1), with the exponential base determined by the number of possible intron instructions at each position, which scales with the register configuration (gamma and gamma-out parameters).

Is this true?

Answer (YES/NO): YES